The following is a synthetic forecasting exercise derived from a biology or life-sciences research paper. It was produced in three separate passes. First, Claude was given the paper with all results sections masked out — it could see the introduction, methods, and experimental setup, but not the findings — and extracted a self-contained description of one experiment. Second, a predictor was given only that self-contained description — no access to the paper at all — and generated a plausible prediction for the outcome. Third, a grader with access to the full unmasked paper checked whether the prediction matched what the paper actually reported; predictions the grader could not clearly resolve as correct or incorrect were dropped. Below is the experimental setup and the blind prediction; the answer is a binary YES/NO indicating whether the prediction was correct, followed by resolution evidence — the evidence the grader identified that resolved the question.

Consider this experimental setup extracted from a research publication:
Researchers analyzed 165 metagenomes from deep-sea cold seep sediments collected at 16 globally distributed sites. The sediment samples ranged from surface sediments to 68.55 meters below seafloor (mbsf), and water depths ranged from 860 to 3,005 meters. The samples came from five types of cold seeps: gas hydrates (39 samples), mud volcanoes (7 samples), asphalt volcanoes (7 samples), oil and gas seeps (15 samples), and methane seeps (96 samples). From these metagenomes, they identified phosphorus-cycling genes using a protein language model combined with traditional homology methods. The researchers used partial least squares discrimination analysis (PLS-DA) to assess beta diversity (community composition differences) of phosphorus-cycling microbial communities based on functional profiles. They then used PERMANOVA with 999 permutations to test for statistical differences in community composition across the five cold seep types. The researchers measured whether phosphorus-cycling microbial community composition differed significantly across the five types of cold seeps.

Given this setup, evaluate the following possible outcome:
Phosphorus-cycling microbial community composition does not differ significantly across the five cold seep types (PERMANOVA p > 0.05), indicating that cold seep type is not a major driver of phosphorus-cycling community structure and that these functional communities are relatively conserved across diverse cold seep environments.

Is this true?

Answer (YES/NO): NO